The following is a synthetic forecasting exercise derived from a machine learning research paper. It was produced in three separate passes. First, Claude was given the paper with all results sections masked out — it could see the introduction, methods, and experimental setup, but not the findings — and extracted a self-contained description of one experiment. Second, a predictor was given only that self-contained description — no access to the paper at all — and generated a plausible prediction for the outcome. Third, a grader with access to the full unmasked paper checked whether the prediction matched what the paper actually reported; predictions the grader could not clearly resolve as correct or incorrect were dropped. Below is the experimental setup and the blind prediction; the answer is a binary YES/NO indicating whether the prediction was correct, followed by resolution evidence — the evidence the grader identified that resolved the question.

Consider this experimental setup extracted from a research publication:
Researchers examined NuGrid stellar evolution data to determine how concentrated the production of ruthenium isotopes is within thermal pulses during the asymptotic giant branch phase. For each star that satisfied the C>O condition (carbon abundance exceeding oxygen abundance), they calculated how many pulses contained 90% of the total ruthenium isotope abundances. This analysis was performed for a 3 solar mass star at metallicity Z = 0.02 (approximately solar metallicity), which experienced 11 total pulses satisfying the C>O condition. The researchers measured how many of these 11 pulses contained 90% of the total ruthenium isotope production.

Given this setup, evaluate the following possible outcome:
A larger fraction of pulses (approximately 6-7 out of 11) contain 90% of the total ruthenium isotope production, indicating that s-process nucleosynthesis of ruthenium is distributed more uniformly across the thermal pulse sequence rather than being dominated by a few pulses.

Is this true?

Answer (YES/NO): YES